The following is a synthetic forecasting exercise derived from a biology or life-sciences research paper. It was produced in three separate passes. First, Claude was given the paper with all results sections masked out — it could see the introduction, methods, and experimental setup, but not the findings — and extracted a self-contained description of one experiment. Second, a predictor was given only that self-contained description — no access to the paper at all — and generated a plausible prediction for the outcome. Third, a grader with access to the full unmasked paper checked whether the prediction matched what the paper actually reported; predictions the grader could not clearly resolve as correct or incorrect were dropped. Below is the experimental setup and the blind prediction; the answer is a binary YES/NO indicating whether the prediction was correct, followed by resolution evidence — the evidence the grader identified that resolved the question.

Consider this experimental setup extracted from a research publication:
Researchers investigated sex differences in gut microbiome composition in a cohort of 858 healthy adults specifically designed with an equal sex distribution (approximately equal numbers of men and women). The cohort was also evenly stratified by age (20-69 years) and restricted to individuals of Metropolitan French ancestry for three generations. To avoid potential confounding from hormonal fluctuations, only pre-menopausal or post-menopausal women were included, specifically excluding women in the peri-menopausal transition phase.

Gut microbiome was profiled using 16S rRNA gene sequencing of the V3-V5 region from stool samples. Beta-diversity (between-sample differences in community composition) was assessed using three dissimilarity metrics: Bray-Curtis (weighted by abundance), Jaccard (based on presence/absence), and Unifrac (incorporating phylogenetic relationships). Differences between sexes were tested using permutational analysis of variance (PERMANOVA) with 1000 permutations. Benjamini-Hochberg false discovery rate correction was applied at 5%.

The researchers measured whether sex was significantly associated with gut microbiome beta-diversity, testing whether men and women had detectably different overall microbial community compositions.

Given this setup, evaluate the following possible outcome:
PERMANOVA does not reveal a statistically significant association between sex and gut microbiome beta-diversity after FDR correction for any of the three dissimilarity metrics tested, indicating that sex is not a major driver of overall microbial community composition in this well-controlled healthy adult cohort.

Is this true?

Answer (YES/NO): NO